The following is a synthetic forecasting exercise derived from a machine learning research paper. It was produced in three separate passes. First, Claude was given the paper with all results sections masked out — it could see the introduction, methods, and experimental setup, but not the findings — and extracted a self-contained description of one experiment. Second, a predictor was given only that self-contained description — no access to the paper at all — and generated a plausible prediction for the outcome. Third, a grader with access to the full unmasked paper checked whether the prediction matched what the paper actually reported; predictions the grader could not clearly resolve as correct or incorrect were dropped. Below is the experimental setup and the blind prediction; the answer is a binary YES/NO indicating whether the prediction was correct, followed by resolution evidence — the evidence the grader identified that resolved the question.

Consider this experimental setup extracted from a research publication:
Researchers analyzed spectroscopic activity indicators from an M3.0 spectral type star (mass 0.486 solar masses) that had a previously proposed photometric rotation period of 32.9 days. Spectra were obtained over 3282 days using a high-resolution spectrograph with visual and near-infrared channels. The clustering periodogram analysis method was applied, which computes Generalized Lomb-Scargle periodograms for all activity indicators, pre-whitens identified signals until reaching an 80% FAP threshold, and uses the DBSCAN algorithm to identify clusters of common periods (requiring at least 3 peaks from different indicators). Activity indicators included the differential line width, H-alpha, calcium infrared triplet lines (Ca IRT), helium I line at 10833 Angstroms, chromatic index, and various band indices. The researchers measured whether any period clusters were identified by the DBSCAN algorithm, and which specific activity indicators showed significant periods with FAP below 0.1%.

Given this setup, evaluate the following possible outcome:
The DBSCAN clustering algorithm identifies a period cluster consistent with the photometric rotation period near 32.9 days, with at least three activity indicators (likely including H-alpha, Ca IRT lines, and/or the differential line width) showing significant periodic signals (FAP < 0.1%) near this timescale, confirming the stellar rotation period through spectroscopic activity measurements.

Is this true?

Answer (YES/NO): NO